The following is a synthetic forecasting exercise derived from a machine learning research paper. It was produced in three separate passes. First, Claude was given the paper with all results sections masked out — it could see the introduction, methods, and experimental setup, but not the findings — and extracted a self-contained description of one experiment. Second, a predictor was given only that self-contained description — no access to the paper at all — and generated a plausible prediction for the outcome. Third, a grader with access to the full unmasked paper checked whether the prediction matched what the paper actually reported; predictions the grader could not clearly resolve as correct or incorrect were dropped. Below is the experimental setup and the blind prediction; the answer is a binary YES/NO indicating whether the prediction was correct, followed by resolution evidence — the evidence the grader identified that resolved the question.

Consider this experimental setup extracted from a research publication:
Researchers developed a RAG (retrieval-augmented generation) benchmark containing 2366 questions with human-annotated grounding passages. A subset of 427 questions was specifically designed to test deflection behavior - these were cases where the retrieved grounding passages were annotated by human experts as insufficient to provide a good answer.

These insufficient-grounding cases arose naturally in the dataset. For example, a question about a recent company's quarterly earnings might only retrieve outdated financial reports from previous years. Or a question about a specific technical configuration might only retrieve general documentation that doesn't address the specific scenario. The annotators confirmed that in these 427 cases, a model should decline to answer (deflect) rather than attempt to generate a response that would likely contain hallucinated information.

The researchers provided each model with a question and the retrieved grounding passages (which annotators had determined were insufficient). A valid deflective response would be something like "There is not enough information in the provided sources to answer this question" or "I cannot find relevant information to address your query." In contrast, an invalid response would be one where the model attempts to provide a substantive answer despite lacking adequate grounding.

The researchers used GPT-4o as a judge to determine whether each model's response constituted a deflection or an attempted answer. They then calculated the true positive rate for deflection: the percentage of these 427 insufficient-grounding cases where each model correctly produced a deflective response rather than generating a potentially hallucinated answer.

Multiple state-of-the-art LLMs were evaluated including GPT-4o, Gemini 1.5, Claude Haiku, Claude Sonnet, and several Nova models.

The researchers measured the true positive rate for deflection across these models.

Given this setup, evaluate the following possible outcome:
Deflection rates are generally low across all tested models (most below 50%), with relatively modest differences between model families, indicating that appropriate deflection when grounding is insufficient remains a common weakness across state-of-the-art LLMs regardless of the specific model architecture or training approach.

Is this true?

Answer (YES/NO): NO